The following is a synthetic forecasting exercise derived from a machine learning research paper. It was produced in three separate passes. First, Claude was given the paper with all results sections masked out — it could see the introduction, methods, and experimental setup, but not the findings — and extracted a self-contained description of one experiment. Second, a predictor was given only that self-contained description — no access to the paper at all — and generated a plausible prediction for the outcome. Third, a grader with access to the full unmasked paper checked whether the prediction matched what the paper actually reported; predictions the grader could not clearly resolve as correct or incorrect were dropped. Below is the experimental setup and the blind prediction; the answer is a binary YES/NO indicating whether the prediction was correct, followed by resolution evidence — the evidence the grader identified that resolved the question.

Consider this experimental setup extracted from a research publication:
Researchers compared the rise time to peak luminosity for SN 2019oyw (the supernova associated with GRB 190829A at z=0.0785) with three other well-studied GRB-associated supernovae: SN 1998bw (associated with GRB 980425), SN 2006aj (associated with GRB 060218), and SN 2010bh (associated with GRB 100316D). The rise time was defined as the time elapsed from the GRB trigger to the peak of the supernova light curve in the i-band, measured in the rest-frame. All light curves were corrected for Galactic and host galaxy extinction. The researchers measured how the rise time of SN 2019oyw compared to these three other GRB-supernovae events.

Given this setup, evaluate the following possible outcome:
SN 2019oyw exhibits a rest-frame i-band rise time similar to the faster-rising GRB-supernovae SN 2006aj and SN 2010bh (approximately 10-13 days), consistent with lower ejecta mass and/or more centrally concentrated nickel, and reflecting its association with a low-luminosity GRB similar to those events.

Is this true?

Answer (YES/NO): NO